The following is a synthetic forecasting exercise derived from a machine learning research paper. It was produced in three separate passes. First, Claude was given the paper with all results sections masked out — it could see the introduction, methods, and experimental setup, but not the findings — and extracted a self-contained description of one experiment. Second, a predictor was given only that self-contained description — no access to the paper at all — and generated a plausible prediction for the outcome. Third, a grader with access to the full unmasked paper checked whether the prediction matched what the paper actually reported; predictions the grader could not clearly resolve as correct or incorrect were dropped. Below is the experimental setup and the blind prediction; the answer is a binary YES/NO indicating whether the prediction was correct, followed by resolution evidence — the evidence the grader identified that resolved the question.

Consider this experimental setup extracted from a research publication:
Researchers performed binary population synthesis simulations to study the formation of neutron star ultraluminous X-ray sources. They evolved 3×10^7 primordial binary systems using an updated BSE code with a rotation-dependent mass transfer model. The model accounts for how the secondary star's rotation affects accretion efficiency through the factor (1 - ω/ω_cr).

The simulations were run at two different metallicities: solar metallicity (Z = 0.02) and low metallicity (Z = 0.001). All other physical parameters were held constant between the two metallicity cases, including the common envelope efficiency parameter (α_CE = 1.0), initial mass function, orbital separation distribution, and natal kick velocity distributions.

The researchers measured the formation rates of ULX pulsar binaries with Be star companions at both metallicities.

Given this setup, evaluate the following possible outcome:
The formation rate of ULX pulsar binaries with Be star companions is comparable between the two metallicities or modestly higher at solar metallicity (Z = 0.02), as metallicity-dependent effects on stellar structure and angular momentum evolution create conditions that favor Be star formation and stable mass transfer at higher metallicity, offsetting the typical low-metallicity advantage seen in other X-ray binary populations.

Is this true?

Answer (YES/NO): NO